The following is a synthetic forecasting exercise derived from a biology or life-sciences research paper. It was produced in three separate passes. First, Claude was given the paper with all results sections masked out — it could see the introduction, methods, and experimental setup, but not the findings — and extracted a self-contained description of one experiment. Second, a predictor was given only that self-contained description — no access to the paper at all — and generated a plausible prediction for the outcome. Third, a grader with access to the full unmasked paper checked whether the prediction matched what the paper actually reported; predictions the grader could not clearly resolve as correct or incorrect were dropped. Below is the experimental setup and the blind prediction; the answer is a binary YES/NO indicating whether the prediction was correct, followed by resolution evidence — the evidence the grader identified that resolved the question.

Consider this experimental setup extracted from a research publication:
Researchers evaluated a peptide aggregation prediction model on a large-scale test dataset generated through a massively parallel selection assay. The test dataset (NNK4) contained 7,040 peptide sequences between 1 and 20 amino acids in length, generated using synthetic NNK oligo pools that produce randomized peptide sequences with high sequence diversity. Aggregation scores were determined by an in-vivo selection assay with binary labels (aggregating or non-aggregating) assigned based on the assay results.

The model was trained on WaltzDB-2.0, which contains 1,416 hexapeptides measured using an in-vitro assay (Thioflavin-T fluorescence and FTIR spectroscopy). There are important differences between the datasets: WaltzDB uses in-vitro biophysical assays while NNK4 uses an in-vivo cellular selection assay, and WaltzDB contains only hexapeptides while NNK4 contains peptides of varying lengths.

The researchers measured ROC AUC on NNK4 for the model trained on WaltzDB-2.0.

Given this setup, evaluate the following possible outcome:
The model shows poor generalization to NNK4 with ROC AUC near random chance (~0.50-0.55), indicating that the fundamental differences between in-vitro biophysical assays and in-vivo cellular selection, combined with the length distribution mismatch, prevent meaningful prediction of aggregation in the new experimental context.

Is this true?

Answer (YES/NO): NO